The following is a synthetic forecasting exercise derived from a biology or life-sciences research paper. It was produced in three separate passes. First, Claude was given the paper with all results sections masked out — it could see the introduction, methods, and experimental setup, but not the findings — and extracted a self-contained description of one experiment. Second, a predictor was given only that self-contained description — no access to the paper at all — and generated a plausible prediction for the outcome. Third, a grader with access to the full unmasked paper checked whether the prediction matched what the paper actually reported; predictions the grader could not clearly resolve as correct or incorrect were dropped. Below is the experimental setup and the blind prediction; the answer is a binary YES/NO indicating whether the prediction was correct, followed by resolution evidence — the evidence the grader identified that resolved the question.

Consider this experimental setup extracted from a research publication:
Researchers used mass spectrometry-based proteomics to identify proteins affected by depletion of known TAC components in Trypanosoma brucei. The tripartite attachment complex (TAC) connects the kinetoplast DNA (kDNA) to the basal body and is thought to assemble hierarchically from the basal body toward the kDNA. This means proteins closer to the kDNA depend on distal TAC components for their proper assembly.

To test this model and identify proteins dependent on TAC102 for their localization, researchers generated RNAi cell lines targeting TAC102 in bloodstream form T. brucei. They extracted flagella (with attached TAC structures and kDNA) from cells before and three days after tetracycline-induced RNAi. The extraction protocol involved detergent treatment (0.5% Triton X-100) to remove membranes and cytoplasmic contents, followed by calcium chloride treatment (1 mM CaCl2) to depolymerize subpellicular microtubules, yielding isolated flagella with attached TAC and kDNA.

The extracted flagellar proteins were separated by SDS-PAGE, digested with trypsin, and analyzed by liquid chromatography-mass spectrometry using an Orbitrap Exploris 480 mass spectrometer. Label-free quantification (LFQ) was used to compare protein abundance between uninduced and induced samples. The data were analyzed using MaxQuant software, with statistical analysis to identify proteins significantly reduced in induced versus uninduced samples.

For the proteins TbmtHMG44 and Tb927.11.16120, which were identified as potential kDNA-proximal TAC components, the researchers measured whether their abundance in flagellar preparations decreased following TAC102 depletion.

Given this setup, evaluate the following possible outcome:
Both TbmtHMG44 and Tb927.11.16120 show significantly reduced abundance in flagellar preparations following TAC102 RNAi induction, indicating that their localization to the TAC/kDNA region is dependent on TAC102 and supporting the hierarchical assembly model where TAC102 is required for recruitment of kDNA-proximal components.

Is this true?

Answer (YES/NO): YES